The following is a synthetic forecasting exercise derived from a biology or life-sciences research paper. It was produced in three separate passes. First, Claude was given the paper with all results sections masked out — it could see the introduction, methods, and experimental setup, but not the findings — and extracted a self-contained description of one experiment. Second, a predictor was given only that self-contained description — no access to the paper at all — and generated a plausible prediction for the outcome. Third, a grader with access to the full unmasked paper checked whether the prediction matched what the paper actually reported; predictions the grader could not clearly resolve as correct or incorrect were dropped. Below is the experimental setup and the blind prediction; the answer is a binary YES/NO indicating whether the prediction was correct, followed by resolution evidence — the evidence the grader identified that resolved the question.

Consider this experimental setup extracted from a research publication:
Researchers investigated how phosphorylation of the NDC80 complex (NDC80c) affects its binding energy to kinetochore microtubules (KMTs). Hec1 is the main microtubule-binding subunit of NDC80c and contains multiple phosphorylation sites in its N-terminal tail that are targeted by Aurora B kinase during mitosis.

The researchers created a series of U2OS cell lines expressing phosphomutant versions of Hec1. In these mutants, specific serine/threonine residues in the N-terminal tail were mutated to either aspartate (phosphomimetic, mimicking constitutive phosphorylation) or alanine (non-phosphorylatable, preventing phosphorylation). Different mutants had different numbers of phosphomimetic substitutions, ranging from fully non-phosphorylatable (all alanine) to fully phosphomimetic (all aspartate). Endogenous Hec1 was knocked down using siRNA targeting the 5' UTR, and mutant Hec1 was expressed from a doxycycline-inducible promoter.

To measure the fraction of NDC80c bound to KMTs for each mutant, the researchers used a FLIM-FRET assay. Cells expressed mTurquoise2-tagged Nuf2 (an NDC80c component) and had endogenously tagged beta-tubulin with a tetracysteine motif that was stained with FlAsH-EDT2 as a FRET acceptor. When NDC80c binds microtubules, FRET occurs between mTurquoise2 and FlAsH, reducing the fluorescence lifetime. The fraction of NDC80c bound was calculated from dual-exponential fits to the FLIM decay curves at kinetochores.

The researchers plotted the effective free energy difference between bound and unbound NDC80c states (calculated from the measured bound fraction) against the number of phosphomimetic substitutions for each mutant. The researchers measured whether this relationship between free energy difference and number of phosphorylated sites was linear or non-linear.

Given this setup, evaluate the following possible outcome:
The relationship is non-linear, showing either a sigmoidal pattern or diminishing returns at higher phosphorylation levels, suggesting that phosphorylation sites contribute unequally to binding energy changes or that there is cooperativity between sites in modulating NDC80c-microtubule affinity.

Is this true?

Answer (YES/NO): NO